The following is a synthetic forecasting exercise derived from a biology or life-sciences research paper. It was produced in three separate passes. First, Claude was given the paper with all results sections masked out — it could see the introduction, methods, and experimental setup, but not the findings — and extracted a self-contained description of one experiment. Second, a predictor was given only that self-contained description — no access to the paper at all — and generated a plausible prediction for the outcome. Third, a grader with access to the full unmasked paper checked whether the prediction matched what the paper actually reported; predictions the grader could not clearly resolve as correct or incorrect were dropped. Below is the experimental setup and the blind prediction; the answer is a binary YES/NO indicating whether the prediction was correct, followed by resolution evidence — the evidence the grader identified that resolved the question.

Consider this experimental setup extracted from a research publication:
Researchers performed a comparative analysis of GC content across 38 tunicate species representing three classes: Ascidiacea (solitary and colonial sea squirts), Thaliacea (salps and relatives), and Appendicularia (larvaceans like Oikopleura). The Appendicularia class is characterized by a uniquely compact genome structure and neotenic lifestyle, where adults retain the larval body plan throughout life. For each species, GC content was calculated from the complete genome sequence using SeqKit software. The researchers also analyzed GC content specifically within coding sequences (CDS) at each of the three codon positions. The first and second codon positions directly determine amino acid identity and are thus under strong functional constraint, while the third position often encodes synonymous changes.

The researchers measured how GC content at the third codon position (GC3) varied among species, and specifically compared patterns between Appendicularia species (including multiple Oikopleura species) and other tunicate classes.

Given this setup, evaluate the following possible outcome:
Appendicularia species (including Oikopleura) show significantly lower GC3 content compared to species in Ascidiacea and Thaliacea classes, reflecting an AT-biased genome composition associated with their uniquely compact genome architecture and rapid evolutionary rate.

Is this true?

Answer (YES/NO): NO